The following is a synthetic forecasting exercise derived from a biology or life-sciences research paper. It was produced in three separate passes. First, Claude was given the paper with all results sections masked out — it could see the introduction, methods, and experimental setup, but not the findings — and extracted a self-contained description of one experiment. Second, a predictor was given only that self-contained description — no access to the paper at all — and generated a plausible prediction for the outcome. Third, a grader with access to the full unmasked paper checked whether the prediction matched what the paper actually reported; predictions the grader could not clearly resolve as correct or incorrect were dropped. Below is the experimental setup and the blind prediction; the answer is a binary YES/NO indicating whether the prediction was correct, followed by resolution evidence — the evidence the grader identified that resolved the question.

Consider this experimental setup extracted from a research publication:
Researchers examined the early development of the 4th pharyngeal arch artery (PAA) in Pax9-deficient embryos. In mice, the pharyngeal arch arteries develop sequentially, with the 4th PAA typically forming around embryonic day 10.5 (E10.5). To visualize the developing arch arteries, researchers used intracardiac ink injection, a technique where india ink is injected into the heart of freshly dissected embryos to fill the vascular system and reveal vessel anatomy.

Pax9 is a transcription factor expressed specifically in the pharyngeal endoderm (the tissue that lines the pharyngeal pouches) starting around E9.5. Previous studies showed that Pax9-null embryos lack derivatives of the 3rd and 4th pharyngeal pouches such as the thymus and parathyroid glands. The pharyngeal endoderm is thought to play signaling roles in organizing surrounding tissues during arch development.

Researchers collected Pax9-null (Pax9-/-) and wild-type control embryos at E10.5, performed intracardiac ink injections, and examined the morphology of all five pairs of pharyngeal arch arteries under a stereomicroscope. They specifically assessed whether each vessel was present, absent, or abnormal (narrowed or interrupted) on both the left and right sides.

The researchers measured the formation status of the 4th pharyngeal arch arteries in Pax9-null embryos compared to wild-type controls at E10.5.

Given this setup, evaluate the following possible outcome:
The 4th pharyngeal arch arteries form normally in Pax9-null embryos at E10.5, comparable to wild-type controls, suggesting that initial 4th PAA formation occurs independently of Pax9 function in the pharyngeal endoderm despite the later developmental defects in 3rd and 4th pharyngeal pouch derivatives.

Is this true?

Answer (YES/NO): NO